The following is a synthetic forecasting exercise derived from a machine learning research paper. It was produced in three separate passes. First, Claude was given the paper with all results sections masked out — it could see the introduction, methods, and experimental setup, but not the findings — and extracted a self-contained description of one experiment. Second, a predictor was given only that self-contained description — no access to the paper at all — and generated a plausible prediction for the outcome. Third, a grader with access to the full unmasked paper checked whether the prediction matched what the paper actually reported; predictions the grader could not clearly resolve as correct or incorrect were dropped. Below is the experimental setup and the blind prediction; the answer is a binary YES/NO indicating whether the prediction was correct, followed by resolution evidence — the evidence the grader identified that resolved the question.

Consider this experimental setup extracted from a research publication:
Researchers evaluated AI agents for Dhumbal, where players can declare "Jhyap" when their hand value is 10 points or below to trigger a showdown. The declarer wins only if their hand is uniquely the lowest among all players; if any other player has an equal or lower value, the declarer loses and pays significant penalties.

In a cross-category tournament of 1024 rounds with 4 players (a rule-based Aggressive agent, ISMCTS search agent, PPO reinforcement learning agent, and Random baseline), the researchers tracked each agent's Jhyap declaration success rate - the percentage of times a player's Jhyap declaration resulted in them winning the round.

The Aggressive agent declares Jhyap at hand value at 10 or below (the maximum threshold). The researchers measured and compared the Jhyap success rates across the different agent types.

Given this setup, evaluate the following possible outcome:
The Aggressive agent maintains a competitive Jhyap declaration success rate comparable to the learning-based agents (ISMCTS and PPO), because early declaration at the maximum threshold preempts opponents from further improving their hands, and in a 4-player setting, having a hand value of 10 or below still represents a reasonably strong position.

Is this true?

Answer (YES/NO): YES